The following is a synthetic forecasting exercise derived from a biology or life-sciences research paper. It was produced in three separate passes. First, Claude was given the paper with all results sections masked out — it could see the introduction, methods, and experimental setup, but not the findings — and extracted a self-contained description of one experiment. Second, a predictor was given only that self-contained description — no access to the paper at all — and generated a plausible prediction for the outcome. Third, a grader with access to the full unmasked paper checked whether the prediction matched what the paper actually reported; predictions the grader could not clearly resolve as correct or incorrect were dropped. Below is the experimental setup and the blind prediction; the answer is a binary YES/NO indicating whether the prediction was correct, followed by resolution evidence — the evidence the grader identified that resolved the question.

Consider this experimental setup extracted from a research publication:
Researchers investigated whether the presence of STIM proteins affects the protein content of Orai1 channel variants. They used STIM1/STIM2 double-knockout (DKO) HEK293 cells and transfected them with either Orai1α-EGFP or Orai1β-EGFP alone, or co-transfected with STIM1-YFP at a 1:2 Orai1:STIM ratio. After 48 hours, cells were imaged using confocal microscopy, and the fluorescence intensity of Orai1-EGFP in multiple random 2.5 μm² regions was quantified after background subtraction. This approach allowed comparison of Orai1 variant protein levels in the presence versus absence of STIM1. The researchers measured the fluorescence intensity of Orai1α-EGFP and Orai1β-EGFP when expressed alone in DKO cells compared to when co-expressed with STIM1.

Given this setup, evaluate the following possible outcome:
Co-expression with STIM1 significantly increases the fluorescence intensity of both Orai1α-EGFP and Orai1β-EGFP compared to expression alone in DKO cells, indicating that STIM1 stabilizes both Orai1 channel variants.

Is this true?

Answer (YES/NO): NO